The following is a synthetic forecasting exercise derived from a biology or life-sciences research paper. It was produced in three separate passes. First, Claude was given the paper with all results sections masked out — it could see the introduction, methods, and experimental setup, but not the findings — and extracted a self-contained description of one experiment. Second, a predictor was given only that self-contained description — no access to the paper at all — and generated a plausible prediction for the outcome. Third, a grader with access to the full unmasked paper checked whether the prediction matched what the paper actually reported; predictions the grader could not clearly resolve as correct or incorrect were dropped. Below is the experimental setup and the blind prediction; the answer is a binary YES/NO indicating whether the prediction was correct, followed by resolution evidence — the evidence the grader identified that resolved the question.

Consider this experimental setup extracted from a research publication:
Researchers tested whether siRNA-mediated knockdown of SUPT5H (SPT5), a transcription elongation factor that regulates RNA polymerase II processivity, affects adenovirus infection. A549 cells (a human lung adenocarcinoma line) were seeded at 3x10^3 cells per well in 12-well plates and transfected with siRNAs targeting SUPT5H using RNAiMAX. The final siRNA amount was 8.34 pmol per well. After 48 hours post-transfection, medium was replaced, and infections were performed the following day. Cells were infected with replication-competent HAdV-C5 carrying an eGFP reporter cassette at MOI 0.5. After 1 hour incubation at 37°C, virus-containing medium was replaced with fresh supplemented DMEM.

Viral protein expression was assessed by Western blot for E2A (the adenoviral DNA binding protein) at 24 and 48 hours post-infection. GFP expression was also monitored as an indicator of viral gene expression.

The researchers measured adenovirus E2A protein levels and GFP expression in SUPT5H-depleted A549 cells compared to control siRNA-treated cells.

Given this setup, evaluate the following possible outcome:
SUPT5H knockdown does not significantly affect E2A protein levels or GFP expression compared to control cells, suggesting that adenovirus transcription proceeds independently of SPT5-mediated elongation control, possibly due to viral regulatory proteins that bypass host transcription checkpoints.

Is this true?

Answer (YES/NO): NO